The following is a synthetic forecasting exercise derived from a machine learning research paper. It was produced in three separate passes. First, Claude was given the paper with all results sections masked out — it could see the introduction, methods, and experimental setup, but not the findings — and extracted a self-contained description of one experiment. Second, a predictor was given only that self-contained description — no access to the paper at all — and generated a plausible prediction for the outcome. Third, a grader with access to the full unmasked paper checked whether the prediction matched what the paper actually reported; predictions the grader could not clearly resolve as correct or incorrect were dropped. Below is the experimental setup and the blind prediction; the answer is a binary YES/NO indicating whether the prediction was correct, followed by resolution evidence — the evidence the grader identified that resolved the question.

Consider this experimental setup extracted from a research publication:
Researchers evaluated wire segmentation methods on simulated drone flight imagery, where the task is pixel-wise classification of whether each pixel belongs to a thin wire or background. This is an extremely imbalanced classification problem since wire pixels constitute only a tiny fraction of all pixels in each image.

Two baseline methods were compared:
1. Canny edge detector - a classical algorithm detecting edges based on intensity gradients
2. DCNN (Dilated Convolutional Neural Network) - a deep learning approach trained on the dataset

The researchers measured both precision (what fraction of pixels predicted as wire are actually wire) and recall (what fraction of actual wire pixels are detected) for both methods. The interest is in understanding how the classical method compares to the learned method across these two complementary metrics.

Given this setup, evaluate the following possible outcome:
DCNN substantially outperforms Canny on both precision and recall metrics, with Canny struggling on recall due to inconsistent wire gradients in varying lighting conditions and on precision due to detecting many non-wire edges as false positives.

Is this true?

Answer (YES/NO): NO